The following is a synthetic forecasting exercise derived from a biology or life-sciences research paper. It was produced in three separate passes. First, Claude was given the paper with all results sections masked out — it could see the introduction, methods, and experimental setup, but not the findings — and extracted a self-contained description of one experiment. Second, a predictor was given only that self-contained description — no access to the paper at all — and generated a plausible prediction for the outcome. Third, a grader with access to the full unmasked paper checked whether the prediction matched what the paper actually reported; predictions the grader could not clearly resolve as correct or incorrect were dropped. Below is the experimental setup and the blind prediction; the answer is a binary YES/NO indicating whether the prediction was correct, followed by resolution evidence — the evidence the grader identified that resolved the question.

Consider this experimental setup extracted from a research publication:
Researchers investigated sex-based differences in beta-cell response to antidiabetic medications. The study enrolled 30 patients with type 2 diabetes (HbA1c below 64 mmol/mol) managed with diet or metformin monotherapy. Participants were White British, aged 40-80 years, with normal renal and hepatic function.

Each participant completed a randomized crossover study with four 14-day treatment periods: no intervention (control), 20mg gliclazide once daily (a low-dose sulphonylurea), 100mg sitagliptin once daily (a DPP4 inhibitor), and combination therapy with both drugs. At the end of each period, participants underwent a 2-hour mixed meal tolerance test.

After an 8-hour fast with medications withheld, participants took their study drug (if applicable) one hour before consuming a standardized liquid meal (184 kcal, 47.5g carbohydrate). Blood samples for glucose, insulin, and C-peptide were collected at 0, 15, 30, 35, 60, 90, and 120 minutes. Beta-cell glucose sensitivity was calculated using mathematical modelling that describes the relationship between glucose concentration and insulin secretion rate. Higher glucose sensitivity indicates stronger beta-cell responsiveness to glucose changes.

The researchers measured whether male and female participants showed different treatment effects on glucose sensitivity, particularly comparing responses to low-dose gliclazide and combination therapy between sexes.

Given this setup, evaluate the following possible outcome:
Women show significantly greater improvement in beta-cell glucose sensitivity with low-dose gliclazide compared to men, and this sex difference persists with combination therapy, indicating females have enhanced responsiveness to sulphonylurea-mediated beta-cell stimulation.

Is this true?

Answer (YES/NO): NO